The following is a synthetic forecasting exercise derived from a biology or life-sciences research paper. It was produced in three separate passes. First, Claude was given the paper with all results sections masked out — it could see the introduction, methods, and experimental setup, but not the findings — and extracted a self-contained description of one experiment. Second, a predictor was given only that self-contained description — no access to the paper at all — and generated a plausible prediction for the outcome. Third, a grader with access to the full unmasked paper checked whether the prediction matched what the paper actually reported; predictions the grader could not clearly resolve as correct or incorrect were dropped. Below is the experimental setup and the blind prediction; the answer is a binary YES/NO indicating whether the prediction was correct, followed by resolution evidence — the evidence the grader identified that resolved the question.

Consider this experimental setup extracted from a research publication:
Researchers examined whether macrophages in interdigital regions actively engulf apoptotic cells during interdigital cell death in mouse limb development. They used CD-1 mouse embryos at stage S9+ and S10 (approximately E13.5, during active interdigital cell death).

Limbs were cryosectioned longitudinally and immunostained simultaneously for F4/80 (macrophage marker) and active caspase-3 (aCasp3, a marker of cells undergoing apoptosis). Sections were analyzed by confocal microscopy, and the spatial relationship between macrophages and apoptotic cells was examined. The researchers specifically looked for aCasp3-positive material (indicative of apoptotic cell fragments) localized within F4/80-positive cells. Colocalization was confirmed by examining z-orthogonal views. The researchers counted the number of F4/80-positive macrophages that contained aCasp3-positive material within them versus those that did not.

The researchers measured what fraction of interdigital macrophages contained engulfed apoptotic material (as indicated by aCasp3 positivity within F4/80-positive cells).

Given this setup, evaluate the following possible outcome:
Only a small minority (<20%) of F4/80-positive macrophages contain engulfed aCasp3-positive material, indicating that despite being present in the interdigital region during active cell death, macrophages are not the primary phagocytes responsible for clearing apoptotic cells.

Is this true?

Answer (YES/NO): NO